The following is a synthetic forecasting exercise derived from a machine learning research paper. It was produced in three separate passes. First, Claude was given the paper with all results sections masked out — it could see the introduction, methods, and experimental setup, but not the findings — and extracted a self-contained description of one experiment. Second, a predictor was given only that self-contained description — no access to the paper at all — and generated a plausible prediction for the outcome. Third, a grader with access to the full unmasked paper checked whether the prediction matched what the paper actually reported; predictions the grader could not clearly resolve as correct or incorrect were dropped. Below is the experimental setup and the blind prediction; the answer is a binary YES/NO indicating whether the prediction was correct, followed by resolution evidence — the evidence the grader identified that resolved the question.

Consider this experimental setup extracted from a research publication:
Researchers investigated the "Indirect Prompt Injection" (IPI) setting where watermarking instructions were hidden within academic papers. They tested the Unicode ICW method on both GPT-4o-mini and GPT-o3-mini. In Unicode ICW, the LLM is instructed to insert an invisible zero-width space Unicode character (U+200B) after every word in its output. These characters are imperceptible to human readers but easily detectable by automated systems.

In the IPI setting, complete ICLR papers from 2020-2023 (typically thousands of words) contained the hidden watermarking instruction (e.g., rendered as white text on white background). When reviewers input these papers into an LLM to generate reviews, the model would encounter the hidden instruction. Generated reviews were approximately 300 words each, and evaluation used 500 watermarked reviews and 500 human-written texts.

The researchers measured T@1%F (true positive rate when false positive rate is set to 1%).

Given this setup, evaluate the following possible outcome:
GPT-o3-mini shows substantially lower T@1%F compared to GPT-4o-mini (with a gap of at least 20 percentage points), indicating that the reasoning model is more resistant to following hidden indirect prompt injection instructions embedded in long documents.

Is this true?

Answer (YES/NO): NO